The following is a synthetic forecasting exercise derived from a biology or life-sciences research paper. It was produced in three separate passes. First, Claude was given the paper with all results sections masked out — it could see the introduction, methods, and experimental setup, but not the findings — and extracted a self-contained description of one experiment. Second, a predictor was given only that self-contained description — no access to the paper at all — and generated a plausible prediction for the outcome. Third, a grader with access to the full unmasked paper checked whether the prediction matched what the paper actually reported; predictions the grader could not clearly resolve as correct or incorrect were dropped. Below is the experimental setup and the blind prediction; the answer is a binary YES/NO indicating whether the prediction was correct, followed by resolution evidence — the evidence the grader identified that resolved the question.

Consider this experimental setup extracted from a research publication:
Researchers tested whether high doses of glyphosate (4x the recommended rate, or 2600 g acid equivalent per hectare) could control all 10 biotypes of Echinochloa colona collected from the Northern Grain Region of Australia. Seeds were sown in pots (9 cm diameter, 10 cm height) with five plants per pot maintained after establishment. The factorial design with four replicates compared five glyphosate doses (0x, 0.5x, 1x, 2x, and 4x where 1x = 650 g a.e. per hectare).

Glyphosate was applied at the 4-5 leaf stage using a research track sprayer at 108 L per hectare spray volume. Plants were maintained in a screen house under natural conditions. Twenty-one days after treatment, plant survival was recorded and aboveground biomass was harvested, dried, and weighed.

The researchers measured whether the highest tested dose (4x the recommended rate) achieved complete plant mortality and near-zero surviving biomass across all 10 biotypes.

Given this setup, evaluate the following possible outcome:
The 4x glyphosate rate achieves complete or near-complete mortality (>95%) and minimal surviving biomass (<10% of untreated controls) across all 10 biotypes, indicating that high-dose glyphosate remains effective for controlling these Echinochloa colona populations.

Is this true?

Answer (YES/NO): NO